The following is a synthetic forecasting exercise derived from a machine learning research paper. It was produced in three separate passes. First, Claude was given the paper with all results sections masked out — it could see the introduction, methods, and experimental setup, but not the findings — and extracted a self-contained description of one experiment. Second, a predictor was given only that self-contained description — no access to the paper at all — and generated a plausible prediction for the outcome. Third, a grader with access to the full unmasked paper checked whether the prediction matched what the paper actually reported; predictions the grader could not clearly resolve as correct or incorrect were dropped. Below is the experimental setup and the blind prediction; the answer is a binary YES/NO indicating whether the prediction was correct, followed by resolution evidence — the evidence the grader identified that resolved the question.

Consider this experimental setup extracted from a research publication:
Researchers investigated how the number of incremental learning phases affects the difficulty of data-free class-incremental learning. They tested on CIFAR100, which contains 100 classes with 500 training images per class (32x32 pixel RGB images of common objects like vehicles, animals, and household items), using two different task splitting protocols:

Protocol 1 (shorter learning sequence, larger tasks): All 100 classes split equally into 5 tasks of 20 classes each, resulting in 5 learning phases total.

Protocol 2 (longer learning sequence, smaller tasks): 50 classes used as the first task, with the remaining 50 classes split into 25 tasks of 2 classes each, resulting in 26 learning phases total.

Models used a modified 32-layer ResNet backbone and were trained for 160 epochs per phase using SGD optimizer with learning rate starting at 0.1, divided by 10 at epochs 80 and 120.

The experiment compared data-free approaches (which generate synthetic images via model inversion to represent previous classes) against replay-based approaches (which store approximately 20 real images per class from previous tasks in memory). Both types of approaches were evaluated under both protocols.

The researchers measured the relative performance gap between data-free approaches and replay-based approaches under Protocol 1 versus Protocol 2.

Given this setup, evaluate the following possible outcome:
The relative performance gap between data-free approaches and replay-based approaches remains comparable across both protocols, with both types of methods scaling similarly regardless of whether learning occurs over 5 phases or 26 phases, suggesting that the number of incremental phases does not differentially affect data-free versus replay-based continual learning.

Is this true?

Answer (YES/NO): NO